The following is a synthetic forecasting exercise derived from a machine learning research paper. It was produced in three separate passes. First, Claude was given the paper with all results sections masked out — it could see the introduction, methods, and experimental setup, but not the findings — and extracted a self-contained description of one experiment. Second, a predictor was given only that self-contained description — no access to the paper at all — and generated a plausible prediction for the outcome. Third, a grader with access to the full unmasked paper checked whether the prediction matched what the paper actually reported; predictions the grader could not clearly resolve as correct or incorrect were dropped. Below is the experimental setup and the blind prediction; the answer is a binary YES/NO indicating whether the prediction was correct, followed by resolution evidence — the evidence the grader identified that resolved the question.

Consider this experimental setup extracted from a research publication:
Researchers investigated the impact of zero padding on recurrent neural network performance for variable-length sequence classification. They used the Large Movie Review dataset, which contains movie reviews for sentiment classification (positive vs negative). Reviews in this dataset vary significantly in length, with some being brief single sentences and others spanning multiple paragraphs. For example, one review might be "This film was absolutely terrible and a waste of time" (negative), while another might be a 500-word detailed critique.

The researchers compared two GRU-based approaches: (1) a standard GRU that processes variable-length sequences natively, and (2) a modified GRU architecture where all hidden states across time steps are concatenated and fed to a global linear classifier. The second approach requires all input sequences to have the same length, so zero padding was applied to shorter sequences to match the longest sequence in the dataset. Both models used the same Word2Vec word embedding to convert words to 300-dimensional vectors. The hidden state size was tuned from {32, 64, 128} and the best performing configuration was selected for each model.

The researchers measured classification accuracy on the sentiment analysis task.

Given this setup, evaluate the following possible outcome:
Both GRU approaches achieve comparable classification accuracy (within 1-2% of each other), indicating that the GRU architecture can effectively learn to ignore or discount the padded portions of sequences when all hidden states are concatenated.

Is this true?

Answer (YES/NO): NO